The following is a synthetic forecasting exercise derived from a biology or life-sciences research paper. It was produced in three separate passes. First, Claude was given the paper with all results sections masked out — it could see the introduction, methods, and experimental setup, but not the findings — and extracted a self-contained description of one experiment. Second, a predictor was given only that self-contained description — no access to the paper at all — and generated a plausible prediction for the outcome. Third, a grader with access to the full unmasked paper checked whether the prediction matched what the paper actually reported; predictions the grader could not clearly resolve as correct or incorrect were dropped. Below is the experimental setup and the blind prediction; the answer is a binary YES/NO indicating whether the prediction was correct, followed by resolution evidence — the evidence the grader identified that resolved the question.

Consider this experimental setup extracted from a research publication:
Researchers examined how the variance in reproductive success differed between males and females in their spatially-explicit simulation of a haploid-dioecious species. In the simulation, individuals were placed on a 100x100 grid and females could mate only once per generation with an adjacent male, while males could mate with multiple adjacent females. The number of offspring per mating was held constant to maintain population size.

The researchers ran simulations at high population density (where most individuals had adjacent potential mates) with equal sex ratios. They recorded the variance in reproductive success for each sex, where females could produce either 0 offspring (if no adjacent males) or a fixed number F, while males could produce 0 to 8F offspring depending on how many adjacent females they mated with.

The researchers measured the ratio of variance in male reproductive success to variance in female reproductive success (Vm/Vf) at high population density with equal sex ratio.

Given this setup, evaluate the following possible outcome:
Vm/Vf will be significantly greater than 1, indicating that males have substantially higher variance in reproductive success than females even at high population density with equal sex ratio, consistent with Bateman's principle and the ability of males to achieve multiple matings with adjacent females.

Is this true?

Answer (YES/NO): YES